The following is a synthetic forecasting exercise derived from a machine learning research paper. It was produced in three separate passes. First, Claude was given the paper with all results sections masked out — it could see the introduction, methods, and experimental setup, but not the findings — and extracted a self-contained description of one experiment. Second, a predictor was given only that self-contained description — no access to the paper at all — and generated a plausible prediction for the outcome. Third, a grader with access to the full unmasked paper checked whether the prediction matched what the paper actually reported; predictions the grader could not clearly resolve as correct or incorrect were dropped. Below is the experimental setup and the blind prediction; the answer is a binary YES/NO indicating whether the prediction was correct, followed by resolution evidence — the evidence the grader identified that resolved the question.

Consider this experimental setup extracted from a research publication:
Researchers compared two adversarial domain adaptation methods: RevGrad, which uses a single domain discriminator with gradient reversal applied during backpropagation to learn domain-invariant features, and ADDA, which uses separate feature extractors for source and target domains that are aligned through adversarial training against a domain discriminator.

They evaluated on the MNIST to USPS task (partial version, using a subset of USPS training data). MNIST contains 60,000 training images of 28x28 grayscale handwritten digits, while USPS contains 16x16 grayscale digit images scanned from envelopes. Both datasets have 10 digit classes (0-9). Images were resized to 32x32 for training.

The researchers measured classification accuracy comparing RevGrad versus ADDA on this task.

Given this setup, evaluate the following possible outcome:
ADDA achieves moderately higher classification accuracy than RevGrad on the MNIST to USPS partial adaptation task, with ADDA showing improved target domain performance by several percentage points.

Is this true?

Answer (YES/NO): NO